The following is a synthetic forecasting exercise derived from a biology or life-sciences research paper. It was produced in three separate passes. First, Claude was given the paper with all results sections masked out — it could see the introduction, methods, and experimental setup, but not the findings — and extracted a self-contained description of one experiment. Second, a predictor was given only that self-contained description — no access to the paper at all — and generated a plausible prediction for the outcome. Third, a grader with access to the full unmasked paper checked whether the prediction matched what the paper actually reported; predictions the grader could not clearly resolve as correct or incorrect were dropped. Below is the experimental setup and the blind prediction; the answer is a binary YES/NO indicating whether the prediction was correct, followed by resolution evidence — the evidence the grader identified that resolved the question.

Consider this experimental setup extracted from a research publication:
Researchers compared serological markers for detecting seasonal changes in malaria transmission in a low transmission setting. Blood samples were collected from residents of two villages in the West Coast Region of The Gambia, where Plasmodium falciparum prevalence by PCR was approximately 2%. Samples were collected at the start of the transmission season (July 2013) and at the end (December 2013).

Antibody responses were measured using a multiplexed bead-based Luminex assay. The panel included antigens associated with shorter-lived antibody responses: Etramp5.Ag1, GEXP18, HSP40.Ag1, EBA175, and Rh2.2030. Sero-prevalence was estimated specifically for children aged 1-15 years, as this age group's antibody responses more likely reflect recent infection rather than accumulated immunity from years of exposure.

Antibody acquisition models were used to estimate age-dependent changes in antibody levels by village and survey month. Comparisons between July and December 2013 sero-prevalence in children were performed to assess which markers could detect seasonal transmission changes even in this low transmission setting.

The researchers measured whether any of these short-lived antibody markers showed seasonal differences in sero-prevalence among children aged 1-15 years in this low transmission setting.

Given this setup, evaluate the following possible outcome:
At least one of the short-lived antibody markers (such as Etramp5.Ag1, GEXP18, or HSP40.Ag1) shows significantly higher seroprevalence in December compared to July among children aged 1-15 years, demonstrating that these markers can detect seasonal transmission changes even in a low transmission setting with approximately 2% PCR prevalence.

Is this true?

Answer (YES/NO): YES